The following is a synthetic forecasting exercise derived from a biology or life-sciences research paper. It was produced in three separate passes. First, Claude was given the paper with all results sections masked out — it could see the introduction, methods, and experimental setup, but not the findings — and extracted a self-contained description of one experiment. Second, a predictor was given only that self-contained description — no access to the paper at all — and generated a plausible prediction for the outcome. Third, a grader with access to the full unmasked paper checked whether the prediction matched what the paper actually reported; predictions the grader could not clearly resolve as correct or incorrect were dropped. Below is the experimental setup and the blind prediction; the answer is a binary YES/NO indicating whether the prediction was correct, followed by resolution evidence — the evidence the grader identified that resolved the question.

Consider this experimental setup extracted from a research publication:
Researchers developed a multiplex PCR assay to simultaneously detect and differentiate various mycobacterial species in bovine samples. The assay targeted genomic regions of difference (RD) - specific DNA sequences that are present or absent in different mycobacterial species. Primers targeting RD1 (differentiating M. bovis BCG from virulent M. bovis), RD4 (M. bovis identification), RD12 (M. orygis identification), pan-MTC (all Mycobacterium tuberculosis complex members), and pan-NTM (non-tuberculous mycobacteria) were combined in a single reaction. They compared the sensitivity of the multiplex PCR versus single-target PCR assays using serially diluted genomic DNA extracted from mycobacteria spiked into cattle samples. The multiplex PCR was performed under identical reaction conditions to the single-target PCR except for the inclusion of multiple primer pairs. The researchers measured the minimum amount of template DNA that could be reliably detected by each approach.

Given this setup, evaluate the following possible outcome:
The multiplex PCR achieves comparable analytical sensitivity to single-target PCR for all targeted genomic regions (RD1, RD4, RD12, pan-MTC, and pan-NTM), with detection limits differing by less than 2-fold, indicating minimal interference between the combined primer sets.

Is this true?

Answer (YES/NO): NO